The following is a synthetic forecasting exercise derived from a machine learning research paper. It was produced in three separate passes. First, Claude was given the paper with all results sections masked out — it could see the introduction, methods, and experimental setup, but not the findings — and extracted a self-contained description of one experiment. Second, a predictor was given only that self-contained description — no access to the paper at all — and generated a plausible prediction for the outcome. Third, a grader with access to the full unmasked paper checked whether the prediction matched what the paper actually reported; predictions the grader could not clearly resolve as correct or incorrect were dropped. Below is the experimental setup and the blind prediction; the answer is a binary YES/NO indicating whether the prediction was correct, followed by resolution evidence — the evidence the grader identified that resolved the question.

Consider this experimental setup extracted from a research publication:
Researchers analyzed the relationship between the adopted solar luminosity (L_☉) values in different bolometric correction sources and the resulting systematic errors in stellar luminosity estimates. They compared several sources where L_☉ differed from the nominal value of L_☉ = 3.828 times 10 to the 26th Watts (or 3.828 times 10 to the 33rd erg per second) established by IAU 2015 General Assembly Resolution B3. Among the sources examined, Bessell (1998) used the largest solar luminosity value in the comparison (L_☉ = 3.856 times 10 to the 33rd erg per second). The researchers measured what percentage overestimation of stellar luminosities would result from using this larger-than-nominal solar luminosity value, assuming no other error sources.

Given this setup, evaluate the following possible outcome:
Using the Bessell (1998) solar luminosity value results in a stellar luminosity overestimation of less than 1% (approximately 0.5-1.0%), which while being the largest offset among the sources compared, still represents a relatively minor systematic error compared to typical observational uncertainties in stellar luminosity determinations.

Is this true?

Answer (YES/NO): YES